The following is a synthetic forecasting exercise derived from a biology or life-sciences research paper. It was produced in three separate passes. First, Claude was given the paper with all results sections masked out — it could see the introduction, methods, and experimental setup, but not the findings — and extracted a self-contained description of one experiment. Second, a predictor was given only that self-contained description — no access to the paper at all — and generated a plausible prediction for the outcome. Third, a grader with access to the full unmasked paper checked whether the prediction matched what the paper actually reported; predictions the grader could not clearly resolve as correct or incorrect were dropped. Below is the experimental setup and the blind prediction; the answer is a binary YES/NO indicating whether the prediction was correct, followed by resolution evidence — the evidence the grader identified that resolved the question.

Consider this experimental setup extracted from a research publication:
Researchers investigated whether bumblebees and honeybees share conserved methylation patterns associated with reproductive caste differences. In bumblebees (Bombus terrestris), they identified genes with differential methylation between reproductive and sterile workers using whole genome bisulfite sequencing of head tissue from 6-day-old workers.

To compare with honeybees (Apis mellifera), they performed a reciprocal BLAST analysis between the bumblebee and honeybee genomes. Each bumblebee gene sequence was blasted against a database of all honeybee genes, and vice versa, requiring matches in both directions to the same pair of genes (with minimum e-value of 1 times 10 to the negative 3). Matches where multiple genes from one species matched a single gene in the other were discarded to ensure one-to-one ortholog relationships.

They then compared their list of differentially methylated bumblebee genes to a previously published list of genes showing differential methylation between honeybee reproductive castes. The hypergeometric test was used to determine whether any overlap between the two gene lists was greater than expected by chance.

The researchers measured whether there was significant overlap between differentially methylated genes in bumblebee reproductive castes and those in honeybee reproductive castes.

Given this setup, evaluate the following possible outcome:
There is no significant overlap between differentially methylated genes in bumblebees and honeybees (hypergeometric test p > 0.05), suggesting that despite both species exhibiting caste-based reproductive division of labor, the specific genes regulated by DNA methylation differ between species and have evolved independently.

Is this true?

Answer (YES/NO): YES